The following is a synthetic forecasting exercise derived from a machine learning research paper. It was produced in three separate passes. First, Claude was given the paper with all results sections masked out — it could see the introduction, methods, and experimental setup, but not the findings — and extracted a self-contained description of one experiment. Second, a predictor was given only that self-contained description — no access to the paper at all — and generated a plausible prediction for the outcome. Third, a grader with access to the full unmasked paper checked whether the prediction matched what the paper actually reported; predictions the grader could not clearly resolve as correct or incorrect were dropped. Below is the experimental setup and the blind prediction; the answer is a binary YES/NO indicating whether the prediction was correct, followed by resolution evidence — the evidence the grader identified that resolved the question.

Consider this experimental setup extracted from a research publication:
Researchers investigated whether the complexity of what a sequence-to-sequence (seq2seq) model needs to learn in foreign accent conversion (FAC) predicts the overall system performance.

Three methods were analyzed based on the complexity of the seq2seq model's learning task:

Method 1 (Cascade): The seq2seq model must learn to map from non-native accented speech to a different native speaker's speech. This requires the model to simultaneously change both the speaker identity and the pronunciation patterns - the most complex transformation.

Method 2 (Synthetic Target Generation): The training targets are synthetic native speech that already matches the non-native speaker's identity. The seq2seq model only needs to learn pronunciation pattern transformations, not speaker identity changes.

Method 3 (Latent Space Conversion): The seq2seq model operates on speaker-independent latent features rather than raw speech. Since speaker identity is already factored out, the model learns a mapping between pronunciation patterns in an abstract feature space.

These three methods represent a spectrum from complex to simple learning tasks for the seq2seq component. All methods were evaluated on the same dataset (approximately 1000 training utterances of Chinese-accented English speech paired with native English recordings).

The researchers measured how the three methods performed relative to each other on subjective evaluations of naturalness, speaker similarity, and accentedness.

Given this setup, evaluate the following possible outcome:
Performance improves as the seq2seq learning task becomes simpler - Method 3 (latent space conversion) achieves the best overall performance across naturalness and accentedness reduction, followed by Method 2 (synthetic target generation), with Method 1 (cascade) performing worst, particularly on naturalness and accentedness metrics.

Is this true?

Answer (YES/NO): NO